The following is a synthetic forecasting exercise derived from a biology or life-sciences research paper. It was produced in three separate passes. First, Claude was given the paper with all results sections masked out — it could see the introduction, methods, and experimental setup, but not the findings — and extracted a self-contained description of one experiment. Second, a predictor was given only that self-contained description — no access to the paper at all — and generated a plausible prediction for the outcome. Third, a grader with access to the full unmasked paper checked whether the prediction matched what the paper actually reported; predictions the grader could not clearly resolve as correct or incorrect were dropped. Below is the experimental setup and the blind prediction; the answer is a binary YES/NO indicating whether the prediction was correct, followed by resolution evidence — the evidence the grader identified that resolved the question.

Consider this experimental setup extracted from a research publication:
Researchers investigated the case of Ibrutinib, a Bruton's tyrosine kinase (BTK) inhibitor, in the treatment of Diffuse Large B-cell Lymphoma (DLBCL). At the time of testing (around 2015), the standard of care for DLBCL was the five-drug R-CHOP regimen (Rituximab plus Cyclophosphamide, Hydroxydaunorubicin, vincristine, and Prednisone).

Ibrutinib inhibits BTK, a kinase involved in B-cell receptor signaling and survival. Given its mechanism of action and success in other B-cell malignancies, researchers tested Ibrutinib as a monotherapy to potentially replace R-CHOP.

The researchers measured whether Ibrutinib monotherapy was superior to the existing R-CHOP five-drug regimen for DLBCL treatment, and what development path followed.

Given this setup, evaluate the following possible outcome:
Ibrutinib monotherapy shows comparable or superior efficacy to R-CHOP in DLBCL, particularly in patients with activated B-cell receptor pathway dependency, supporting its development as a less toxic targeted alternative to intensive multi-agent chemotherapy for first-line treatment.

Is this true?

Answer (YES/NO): NO